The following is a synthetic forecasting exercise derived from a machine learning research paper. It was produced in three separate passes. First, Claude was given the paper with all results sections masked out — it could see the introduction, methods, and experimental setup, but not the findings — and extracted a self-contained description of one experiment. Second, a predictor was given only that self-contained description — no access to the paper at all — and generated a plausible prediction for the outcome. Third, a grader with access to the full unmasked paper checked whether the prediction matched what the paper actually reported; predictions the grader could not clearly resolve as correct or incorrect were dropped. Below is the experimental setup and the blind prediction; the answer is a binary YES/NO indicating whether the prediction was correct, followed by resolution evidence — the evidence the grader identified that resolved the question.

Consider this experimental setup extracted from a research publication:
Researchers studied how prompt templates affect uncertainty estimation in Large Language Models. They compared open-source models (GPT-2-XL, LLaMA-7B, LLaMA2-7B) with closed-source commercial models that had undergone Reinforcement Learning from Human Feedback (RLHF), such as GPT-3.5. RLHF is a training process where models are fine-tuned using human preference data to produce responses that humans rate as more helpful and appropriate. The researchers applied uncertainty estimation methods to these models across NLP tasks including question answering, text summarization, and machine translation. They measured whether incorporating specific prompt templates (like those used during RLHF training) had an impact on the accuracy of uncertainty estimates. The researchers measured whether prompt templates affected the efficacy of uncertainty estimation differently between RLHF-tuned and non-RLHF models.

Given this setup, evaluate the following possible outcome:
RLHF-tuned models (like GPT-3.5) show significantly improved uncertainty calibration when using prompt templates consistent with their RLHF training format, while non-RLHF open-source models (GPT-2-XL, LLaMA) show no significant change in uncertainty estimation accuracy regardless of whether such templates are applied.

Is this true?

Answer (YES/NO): NO